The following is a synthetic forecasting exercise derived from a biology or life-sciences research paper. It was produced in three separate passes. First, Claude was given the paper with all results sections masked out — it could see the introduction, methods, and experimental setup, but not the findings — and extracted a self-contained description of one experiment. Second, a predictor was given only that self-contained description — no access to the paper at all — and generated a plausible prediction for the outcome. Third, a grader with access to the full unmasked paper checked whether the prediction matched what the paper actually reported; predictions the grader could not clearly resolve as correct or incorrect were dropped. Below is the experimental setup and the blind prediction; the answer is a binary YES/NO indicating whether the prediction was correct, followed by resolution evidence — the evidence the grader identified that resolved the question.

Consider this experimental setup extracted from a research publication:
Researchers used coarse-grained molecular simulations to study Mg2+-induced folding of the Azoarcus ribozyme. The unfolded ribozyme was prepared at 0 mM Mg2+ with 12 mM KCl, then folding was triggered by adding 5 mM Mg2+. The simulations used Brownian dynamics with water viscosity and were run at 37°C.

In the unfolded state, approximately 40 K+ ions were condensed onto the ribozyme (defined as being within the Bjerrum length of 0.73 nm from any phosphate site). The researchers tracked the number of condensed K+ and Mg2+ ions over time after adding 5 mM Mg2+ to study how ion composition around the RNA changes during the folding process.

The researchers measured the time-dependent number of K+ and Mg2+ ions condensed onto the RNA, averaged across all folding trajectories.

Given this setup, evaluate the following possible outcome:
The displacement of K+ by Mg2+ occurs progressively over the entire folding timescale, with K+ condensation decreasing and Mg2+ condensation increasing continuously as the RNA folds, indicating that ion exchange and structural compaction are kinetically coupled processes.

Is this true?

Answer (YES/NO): NO